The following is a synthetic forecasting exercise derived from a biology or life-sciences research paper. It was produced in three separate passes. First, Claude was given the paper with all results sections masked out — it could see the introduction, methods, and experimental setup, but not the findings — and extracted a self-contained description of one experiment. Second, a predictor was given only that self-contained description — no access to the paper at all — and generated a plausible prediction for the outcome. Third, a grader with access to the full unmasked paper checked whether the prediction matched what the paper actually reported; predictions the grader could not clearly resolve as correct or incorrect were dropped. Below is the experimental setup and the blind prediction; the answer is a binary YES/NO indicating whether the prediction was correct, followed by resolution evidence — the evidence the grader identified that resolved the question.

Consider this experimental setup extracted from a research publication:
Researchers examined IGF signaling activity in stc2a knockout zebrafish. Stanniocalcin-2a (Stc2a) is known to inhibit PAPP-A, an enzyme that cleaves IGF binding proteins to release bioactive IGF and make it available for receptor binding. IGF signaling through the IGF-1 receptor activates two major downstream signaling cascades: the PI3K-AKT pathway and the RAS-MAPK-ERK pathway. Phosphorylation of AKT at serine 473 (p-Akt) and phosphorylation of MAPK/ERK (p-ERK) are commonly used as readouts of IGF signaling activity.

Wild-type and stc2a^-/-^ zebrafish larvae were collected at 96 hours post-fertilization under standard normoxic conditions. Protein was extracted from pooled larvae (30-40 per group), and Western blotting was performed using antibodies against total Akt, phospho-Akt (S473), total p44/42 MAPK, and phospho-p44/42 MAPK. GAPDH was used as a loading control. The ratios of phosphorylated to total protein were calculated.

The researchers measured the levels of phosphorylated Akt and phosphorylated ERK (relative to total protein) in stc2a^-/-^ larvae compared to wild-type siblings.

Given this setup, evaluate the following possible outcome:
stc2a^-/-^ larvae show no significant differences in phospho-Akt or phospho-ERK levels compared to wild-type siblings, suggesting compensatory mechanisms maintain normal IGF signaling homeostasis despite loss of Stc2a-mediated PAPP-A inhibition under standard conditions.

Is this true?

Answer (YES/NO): YES